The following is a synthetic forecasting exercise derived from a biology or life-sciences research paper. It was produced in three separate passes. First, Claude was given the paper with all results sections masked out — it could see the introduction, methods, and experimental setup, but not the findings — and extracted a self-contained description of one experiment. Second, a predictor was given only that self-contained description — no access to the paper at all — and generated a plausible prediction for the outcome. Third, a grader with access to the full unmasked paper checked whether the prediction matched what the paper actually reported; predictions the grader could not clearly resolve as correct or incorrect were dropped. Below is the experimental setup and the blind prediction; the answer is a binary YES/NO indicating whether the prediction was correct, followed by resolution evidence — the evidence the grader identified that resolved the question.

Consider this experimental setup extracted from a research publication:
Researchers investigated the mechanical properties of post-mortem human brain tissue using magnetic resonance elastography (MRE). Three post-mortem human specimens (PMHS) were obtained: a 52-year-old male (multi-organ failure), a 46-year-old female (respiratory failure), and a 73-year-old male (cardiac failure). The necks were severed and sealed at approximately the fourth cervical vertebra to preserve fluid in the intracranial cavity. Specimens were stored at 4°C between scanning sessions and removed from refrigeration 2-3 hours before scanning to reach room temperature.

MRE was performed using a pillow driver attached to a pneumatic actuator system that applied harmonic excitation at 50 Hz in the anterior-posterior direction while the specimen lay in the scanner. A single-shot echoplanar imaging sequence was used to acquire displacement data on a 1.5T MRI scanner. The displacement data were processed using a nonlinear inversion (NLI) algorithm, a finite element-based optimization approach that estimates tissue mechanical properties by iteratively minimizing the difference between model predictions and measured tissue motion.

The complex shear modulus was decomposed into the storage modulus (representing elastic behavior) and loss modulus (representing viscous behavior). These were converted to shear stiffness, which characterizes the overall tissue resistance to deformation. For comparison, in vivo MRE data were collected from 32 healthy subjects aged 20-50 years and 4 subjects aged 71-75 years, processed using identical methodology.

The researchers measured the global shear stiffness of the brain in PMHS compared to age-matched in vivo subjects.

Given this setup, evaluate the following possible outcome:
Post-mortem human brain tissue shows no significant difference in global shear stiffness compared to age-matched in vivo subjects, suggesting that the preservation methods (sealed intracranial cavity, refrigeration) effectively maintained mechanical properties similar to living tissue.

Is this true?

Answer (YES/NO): NO